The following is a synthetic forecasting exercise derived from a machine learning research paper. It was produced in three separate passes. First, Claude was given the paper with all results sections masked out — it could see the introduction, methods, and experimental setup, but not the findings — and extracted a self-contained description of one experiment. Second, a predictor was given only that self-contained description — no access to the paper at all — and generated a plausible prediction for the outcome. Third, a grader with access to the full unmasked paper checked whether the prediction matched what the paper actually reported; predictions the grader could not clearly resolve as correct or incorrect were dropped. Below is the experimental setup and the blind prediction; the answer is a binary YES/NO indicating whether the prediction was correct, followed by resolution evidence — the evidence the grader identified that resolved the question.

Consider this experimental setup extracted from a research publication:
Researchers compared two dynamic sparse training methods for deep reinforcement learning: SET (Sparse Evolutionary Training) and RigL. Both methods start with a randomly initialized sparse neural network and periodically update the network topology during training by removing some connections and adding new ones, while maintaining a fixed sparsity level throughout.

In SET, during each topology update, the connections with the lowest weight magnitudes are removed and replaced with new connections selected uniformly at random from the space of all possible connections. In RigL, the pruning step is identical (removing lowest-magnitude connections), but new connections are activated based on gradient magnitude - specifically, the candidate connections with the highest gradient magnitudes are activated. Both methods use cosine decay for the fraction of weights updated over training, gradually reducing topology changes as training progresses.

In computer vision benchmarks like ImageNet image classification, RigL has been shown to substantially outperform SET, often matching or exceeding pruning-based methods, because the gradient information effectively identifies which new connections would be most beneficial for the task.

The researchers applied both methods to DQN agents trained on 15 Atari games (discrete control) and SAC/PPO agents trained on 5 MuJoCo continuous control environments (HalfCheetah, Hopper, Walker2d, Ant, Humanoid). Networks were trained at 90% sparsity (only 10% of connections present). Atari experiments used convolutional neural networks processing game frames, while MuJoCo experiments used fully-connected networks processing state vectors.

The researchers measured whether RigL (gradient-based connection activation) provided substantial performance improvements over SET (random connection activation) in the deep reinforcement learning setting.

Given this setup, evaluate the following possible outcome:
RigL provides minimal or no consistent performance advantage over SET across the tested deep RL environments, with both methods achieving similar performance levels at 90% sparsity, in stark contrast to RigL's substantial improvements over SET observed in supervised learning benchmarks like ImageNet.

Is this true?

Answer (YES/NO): YES